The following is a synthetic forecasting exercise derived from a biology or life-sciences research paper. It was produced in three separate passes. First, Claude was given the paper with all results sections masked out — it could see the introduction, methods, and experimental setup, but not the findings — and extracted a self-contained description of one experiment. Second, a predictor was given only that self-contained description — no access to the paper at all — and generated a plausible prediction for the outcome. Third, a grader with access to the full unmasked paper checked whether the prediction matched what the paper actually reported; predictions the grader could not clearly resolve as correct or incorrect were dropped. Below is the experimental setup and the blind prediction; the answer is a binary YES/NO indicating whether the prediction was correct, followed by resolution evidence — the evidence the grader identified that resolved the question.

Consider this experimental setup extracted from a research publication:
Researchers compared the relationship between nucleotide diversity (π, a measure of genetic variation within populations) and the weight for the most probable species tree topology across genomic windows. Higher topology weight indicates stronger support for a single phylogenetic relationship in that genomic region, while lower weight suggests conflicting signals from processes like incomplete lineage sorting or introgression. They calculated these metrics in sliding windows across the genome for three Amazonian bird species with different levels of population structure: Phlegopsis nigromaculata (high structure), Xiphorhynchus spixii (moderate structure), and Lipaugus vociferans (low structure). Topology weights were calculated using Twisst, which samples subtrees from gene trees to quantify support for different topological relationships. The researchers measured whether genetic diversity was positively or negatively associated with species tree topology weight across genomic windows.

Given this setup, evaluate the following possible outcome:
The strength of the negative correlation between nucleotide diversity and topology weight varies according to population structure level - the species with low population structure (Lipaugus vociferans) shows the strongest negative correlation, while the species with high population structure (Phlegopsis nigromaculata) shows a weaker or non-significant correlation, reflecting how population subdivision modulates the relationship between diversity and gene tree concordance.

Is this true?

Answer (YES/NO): NO